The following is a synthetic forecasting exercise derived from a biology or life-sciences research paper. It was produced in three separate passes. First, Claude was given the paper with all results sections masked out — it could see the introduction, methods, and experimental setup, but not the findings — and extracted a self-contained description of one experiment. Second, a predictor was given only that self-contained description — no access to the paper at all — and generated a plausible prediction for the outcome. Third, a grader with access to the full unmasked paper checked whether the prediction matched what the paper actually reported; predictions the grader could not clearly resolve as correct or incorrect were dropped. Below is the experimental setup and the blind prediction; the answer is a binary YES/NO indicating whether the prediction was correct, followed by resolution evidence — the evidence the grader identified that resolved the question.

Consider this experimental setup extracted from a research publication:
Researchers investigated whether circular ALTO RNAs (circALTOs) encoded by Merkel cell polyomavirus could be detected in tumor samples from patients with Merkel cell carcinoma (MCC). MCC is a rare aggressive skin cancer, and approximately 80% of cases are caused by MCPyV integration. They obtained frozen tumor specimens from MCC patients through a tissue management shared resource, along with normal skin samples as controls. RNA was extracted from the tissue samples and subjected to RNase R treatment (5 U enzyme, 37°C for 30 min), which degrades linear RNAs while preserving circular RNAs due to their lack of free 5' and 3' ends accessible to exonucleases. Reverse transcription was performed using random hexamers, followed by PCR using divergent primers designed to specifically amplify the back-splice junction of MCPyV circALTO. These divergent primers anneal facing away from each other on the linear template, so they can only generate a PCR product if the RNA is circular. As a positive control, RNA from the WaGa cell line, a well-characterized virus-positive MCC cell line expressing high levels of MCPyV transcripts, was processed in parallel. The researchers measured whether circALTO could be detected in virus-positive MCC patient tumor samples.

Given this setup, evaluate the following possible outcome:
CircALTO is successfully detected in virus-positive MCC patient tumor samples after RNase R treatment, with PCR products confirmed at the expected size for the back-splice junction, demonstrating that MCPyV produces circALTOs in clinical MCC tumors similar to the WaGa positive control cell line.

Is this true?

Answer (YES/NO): YES